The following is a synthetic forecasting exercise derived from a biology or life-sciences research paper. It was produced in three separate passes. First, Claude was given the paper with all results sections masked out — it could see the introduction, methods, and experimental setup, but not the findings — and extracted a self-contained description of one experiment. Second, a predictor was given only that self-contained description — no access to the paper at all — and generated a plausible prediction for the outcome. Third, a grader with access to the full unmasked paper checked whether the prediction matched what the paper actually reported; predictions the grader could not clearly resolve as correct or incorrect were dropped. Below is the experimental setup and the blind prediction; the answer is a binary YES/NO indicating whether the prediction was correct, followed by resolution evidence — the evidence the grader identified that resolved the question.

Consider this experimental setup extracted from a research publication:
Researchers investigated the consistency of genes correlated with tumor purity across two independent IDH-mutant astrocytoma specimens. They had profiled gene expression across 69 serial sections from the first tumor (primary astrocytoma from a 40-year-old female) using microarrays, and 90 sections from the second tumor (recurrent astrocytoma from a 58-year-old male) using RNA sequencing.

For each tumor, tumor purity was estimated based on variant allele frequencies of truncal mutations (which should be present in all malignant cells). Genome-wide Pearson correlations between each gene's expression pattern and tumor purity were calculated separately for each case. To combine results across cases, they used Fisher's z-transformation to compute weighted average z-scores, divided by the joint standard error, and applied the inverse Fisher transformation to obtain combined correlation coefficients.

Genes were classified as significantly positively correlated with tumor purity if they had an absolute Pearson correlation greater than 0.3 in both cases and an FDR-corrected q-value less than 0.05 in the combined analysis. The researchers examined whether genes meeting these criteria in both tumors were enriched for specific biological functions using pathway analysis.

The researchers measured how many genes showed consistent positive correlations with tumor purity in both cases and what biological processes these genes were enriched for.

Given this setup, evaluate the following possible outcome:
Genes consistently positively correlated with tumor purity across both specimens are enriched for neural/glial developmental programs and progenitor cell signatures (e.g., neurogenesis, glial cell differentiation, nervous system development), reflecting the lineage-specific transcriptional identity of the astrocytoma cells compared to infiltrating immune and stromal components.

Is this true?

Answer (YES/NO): NO